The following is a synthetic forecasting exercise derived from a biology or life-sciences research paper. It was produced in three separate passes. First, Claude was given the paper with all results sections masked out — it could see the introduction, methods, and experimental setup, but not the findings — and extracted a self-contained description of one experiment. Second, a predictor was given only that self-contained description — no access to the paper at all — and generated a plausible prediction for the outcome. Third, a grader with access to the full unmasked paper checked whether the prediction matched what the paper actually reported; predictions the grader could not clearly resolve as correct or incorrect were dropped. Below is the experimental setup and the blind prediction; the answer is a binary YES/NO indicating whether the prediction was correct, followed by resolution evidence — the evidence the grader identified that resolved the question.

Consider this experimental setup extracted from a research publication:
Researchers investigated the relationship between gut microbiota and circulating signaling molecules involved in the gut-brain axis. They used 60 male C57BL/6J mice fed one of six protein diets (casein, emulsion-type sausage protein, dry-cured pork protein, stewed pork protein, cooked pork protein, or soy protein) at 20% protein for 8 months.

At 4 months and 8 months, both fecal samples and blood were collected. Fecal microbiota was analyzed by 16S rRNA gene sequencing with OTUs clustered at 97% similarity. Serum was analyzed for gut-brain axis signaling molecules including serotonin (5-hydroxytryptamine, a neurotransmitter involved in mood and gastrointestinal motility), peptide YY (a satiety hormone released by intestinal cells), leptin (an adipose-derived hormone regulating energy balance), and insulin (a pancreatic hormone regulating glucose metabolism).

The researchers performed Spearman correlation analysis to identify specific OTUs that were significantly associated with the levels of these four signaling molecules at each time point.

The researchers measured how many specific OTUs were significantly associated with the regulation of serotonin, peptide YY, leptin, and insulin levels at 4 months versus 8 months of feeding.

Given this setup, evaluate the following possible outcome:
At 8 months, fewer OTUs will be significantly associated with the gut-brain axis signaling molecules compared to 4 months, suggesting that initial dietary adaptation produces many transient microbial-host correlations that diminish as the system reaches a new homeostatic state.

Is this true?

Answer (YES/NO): NO